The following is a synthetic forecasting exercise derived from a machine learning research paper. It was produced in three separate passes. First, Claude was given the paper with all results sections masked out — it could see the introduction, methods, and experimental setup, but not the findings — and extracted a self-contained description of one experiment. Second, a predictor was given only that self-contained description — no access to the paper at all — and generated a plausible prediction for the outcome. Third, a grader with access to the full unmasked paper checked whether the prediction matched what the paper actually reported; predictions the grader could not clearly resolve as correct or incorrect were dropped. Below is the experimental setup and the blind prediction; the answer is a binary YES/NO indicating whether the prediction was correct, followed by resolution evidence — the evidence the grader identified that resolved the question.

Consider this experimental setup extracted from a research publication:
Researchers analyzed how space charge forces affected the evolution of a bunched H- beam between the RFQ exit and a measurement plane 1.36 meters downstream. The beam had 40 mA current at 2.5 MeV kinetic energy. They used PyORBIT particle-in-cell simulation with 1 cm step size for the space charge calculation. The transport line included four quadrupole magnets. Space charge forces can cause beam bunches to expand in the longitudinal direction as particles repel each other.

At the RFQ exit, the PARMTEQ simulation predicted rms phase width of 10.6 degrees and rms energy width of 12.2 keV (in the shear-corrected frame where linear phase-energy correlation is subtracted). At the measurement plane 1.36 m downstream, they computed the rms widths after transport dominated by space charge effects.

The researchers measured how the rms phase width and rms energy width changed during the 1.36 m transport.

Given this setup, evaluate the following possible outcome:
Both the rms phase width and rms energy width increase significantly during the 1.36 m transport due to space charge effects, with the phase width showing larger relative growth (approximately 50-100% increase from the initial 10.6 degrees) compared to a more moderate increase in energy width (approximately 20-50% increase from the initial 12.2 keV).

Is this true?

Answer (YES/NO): NO